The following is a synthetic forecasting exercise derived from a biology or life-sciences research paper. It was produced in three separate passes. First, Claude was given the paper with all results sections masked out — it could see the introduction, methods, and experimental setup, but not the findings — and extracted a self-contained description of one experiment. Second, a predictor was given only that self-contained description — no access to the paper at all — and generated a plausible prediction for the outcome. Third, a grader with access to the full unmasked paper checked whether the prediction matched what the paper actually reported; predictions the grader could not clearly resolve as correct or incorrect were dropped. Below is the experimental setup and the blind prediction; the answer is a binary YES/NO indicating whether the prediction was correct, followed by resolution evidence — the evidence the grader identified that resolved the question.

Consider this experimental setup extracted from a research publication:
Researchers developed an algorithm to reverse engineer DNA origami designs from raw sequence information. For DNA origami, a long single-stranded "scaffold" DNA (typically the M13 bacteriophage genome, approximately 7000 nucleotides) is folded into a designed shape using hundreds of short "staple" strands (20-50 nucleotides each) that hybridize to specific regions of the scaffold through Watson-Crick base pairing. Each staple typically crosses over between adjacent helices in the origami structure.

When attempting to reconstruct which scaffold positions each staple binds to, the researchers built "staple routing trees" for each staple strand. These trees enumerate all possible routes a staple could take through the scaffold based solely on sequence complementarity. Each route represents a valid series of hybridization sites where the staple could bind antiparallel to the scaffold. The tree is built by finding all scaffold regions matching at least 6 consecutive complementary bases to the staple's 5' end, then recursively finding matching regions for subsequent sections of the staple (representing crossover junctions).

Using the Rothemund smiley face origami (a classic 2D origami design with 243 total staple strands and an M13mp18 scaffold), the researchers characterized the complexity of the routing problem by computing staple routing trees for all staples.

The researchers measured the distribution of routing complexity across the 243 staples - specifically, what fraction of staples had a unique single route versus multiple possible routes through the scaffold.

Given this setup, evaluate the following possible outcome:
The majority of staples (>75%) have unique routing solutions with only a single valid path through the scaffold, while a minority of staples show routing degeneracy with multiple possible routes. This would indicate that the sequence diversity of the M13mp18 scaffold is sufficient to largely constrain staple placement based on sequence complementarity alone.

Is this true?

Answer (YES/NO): NO